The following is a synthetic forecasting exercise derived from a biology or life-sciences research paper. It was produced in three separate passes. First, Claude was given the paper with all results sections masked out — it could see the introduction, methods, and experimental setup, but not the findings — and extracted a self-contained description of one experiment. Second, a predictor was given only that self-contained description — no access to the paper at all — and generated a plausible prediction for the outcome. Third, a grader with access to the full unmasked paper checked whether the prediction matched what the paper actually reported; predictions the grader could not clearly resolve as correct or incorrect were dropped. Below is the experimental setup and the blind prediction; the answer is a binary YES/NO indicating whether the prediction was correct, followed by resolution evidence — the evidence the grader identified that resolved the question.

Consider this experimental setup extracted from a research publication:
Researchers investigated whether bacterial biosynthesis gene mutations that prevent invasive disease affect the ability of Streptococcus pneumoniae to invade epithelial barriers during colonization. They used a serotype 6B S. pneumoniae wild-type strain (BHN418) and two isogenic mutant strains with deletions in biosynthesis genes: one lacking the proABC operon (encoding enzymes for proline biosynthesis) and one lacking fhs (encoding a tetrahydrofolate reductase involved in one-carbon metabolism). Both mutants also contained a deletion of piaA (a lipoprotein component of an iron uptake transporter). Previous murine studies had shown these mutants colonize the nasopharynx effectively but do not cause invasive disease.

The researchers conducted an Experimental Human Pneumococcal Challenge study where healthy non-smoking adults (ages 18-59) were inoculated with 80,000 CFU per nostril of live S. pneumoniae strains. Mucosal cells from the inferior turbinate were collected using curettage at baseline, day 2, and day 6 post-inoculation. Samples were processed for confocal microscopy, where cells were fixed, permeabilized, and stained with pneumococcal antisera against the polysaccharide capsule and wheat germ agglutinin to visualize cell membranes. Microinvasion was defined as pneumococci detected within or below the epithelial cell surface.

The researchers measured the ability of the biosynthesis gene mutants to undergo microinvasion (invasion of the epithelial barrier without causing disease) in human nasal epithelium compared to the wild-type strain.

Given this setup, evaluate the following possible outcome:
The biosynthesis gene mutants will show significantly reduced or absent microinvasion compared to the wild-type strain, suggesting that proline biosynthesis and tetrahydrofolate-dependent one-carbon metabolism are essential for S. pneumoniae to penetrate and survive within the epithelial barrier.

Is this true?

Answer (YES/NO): NO